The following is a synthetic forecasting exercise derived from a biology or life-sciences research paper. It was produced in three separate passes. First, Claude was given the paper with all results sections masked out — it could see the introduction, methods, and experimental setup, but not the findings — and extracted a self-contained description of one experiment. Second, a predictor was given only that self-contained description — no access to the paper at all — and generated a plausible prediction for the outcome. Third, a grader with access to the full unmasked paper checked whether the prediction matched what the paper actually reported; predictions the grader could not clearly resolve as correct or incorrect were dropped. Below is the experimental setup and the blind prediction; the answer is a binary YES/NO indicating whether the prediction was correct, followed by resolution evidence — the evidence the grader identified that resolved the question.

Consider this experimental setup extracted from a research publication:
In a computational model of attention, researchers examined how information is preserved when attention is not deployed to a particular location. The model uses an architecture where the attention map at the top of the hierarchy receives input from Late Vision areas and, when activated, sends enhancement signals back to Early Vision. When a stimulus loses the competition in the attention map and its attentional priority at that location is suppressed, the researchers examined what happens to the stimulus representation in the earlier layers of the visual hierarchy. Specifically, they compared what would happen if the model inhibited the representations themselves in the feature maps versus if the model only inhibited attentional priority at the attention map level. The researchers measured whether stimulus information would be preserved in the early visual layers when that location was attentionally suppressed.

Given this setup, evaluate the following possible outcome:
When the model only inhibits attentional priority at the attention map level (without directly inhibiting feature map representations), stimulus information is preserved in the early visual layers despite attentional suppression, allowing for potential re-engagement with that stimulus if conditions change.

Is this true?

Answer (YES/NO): YES